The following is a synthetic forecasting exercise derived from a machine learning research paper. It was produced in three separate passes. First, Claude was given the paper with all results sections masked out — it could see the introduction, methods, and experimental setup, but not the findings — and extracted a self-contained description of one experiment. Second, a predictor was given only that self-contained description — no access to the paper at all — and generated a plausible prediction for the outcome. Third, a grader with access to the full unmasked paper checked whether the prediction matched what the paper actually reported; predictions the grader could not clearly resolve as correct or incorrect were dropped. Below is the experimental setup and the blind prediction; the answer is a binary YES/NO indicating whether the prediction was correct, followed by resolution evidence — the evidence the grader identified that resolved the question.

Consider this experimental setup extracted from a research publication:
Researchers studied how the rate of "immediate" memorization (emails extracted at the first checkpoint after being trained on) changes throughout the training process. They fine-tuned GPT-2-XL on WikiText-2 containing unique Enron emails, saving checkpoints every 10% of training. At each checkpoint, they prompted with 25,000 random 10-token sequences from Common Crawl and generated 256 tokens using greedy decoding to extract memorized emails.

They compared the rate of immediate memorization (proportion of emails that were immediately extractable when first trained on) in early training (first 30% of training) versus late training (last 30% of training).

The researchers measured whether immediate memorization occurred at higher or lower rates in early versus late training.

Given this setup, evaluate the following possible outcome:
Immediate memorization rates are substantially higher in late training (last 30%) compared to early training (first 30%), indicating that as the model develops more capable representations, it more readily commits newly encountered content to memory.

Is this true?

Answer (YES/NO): NO